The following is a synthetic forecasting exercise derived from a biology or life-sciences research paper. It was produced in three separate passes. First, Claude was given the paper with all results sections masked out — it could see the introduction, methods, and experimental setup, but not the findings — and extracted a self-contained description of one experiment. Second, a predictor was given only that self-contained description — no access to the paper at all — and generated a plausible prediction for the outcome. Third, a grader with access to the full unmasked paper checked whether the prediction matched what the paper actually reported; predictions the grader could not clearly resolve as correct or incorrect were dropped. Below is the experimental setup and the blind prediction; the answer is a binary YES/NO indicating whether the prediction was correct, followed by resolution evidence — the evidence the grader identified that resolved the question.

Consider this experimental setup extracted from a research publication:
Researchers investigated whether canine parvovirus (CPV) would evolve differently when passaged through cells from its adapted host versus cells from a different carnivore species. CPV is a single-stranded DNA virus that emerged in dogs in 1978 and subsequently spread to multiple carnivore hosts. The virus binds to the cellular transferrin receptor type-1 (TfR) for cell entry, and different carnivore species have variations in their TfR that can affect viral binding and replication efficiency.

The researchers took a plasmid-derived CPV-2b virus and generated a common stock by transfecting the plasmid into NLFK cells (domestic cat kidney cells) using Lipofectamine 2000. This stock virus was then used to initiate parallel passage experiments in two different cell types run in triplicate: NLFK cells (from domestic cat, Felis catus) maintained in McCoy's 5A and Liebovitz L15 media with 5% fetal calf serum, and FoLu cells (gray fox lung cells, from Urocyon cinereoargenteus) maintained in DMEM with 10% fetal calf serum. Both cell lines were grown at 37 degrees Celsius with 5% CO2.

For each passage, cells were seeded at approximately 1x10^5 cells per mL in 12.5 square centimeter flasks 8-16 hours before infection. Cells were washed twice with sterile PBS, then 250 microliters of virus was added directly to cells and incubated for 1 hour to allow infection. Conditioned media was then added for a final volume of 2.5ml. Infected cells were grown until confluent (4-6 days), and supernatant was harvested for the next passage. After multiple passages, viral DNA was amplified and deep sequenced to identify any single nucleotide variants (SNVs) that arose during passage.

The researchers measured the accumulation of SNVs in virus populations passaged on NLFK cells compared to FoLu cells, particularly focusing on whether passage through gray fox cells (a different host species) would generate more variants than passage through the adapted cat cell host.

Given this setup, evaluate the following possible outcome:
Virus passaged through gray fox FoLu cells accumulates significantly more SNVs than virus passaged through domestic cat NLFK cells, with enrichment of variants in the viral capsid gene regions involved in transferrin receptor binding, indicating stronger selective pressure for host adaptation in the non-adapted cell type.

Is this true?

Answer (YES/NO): NO